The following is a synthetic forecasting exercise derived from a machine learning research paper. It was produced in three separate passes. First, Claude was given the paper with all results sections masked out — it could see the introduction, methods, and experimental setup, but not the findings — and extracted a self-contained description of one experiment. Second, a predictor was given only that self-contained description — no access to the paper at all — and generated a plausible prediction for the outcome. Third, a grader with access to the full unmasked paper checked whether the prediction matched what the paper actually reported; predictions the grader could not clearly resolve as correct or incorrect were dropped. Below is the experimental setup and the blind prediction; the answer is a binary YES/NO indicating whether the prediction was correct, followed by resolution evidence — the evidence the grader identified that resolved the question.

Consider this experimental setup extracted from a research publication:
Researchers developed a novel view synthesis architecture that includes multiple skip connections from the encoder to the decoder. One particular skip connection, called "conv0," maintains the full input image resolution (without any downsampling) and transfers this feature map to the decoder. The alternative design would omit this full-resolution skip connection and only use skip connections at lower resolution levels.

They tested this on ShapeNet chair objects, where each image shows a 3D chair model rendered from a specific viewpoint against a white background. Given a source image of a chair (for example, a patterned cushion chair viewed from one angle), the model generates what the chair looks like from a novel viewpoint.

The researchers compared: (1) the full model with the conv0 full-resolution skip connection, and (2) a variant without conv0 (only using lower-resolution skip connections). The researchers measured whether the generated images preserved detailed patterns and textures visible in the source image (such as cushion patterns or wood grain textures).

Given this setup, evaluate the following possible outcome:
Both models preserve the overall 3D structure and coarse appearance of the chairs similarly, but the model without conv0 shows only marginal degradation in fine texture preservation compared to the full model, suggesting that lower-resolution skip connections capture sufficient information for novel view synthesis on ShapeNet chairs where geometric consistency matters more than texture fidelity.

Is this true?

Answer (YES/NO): NO